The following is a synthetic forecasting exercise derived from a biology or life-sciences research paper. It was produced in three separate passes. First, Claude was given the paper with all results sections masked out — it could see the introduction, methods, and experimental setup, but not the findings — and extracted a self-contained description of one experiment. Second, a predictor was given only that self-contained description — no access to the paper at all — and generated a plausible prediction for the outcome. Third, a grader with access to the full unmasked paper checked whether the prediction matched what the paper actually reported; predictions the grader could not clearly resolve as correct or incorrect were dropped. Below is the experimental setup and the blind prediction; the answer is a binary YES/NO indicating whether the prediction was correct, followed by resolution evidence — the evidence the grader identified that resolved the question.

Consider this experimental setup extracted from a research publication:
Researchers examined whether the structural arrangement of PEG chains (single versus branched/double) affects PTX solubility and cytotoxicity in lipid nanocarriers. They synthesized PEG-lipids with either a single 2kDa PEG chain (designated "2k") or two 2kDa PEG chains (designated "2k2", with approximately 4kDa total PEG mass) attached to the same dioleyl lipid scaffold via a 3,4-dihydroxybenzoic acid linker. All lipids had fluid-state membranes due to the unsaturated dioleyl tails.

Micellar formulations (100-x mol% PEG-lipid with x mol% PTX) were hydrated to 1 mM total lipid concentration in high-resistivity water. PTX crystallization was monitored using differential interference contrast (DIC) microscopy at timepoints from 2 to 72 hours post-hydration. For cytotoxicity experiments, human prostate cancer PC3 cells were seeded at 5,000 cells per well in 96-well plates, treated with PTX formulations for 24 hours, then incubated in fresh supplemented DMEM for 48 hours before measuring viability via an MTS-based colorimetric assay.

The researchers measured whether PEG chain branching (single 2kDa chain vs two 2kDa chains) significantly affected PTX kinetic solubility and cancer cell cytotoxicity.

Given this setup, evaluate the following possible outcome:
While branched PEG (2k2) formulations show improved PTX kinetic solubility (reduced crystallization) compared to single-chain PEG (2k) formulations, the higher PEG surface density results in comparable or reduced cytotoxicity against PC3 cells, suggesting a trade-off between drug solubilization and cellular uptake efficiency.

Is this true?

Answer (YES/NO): NO